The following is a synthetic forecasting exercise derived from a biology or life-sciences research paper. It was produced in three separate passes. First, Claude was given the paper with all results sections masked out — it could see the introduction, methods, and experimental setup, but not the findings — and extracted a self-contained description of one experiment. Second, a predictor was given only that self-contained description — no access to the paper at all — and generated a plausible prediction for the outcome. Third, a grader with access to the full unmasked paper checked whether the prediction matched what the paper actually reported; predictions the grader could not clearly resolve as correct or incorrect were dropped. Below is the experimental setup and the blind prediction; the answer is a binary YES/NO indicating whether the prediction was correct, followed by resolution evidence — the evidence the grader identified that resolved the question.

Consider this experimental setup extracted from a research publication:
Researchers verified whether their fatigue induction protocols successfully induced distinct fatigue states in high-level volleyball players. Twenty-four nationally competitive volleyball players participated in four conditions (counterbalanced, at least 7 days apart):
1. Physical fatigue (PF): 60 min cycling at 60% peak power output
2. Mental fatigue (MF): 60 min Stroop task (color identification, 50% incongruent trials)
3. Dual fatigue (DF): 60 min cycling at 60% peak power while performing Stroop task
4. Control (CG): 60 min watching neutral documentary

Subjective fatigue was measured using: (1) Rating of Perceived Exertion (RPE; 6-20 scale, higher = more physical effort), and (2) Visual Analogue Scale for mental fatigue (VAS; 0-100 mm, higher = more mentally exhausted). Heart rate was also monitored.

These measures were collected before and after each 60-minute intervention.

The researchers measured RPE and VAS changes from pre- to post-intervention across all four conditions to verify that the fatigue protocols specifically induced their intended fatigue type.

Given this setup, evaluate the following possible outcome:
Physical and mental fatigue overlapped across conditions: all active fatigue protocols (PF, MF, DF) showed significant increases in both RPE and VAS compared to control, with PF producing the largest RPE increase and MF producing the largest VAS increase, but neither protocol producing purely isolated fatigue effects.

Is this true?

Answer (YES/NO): NO